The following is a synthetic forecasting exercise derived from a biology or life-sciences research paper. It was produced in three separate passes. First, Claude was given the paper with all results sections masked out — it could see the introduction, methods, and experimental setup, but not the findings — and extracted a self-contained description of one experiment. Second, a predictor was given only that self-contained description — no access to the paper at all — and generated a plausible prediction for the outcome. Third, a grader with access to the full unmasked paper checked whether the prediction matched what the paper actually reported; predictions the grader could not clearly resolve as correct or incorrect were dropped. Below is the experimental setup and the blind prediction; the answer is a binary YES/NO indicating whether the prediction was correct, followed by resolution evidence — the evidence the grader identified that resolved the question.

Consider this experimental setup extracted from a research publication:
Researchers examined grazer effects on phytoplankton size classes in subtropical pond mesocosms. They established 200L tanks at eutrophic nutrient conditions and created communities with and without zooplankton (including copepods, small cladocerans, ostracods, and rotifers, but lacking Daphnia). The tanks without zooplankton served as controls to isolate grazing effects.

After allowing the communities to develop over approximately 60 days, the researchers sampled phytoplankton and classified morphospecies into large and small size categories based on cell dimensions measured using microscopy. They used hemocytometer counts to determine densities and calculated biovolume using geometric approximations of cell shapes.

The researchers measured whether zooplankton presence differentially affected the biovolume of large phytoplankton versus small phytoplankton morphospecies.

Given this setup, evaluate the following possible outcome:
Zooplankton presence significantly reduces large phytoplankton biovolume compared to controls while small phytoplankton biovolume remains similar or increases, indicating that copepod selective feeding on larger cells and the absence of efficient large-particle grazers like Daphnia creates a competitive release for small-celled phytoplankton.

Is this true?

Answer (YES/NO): NO